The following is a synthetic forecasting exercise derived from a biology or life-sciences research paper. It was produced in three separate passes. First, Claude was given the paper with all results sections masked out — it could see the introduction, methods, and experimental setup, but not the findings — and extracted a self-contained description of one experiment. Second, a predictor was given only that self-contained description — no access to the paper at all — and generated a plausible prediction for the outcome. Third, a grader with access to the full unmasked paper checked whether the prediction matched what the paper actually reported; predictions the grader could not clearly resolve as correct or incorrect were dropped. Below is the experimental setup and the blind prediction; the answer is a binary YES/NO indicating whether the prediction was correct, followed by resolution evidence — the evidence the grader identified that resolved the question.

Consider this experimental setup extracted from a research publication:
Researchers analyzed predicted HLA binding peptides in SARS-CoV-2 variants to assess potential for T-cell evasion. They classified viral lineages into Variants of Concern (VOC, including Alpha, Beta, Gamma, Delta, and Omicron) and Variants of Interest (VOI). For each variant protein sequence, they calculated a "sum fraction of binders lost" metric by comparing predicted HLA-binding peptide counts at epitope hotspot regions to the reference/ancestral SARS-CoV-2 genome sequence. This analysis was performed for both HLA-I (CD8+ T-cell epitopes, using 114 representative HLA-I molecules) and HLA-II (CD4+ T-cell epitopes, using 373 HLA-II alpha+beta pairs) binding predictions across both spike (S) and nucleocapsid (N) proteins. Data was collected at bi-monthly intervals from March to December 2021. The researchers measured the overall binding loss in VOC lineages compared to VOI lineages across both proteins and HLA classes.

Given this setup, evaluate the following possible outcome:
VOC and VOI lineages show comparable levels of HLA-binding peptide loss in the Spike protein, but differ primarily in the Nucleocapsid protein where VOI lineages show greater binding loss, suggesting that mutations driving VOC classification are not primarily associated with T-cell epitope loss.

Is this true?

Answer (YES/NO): NO